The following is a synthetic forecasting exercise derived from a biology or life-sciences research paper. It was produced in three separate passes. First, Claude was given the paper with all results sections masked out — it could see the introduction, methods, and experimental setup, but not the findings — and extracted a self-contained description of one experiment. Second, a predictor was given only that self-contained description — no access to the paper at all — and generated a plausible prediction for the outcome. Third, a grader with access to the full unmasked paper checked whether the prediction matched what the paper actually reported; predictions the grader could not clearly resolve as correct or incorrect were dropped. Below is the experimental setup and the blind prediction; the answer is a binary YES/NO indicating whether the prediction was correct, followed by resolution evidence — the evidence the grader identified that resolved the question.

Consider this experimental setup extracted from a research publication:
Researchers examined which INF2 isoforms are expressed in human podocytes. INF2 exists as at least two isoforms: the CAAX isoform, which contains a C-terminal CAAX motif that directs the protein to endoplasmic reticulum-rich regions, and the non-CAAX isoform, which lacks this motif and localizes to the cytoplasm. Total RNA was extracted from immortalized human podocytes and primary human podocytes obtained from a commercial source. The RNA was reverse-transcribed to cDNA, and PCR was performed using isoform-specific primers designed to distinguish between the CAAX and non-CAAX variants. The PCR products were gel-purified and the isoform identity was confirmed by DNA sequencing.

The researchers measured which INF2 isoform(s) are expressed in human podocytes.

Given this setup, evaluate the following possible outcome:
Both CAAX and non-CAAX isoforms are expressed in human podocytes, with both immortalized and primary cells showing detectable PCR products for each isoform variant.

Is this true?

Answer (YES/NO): NO